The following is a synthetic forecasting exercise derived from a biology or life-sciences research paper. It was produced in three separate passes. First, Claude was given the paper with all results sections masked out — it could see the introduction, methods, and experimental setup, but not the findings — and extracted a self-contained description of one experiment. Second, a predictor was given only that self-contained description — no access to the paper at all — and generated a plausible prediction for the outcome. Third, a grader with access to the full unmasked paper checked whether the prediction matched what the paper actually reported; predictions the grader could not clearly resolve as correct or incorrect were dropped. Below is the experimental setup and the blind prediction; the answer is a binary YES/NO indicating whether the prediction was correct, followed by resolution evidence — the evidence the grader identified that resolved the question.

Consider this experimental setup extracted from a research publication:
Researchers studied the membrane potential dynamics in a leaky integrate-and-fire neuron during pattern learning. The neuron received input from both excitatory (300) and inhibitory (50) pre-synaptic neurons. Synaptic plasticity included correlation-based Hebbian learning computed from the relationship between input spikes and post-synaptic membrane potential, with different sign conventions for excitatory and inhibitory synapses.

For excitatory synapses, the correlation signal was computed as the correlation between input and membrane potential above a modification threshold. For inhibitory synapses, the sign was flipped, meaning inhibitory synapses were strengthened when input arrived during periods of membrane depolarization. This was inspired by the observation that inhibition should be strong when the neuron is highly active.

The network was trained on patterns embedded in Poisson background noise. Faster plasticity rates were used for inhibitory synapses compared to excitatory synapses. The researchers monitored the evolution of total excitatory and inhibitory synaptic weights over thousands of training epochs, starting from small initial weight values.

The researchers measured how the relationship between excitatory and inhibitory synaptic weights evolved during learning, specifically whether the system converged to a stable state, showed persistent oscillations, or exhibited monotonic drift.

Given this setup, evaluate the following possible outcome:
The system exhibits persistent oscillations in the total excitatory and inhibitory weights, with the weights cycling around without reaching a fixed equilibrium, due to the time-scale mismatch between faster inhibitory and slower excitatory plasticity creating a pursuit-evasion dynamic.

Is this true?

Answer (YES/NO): NO